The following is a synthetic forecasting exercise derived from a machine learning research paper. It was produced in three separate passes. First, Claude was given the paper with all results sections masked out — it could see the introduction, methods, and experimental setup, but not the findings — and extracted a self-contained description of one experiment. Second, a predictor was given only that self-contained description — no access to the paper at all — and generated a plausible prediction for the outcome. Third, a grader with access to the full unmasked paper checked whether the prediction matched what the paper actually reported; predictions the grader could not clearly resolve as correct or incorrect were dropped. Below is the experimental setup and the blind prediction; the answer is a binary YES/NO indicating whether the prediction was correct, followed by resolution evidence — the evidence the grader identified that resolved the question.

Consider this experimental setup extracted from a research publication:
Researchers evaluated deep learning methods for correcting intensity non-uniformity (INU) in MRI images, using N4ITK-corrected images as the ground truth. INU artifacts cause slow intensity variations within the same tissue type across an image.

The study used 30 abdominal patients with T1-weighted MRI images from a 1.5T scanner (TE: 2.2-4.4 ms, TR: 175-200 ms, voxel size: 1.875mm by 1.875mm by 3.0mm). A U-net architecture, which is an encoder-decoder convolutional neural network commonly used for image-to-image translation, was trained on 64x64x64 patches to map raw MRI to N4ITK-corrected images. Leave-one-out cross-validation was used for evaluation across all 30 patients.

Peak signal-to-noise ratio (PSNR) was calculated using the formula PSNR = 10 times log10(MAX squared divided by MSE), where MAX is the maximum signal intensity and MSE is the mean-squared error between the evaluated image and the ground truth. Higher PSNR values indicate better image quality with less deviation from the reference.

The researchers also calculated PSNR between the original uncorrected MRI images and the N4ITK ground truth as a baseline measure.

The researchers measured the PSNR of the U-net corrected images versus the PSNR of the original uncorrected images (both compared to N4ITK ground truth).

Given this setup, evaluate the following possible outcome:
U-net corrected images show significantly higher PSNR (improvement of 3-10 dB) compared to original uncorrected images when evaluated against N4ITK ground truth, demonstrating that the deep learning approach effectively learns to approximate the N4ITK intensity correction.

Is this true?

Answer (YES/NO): NO